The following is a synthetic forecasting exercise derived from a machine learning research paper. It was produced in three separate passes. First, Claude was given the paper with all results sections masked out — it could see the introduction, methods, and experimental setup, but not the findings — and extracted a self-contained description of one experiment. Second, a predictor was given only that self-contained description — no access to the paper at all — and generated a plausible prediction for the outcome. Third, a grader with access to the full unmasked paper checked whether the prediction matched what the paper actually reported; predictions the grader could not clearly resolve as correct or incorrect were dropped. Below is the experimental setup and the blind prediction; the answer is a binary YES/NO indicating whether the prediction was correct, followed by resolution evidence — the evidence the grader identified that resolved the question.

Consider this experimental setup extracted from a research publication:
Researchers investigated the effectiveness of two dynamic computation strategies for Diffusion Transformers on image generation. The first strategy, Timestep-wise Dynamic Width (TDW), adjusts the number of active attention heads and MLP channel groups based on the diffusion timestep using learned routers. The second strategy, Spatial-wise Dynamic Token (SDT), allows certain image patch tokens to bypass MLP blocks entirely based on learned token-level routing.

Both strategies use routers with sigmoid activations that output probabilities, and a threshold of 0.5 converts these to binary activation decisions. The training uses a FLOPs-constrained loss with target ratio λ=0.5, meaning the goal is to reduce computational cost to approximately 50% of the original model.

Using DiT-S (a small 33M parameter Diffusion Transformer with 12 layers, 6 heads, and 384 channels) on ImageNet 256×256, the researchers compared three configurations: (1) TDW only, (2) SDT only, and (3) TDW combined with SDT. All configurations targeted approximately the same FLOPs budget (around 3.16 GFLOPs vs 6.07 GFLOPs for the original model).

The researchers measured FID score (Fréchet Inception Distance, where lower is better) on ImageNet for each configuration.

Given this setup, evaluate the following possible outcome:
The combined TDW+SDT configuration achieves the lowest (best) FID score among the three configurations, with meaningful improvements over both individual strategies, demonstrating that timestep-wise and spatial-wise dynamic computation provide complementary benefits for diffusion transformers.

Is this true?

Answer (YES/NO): YES